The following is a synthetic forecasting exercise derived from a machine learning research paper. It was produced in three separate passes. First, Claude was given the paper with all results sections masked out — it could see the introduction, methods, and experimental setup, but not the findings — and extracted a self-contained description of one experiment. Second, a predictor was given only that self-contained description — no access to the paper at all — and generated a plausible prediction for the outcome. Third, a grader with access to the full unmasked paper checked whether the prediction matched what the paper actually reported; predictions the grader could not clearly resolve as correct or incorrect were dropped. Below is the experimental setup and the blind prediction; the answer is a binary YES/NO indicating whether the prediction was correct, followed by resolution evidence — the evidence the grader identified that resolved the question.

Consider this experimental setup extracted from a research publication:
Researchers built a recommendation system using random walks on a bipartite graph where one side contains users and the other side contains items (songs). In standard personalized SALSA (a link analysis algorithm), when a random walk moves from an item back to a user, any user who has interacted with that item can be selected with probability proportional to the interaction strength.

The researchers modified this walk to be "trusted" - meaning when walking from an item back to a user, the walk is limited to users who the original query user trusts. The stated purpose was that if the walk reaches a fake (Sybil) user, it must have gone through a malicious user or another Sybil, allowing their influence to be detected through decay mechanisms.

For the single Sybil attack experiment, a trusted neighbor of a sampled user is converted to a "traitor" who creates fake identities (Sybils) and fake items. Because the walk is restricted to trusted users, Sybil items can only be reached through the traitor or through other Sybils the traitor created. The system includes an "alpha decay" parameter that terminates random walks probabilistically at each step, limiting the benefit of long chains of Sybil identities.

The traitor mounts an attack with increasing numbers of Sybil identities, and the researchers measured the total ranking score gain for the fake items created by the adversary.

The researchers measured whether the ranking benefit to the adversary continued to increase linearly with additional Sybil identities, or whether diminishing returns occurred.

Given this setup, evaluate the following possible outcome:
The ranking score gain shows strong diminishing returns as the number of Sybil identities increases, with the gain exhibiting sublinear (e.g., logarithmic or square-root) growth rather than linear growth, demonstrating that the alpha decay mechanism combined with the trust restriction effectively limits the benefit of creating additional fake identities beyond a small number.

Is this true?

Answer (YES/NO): NO